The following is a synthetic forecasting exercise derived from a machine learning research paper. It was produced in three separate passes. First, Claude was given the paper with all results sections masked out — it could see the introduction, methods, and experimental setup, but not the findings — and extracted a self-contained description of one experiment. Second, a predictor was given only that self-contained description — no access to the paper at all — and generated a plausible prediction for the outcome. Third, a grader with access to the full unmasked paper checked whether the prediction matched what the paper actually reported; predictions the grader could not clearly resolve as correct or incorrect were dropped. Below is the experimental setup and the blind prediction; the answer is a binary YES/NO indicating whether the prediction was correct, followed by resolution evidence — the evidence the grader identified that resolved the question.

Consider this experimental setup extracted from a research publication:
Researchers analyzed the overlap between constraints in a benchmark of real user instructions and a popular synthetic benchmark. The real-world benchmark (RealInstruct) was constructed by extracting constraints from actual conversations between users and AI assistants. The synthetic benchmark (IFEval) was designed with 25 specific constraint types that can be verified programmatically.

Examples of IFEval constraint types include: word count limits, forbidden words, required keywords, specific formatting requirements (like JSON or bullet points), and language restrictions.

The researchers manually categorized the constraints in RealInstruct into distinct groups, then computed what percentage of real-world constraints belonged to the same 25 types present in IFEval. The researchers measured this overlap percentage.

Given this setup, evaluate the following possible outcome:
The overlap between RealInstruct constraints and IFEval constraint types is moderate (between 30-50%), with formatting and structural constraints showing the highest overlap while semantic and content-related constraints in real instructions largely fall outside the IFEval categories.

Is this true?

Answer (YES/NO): NO